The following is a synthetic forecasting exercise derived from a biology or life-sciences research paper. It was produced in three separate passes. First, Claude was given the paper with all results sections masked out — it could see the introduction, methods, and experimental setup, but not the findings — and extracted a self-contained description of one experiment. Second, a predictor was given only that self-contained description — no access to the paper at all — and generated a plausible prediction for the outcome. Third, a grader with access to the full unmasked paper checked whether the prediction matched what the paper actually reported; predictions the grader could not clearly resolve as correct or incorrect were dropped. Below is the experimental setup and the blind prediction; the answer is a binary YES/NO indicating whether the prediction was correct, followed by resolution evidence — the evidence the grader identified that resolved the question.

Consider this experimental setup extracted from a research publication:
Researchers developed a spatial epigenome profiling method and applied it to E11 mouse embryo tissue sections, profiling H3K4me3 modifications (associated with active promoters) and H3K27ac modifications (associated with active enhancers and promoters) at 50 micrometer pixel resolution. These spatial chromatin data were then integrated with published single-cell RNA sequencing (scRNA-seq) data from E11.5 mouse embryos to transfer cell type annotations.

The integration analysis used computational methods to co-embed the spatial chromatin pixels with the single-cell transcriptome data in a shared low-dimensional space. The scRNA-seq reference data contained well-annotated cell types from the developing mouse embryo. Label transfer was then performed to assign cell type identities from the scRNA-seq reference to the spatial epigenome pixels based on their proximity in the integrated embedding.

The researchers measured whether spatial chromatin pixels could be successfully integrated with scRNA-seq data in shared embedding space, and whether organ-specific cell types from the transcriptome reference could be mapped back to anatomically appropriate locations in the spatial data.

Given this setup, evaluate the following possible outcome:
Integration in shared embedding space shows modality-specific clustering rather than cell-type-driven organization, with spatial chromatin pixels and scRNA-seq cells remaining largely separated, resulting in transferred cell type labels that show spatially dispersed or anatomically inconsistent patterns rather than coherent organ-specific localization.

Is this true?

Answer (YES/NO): NO